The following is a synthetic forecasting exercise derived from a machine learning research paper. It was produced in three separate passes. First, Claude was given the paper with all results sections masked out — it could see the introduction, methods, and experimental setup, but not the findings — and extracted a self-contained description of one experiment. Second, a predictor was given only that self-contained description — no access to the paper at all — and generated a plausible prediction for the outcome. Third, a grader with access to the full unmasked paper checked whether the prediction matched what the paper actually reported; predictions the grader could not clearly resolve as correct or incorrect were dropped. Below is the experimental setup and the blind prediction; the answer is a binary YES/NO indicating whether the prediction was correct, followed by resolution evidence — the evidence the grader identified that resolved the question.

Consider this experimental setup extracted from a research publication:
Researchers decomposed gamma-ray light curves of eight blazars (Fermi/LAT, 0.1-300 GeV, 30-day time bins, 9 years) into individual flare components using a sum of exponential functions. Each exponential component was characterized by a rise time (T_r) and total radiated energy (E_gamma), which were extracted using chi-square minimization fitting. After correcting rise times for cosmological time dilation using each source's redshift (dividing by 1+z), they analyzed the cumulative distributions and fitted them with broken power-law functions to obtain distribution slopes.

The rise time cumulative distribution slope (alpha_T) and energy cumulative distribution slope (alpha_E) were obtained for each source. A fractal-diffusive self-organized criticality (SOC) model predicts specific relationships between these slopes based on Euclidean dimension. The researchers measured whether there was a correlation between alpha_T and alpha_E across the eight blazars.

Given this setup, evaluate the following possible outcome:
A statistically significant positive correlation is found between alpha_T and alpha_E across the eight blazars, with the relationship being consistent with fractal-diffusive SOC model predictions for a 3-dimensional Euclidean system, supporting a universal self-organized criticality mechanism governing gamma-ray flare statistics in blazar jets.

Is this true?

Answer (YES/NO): NO